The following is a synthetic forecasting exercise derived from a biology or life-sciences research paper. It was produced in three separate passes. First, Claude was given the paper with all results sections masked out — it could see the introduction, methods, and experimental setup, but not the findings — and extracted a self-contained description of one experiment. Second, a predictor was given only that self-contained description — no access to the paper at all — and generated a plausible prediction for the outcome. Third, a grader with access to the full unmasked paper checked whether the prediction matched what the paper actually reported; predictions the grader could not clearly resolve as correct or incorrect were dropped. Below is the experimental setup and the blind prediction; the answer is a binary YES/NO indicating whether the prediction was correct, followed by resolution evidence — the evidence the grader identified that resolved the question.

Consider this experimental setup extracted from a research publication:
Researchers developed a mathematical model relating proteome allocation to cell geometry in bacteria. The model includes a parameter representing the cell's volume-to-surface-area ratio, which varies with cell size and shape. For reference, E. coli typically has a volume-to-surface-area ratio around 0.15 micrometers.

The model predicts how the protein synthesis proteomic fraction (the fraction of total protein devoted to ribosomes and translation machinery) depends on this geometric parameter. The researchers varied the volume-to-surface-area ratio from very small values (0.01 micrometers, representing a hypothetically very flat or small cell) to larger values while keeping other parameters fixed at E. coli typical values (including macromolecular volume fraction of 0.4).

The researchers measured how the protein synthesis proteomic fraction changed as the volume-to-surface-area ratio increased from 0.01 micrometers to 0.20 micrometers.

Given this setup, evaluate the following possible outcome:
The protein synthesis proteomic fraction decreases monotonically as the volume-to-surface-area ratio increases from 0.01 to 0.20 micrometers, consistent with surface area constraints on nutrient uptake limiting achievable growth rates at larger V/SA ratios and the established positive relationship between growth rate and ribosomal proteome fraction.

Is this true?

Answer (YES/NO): NO